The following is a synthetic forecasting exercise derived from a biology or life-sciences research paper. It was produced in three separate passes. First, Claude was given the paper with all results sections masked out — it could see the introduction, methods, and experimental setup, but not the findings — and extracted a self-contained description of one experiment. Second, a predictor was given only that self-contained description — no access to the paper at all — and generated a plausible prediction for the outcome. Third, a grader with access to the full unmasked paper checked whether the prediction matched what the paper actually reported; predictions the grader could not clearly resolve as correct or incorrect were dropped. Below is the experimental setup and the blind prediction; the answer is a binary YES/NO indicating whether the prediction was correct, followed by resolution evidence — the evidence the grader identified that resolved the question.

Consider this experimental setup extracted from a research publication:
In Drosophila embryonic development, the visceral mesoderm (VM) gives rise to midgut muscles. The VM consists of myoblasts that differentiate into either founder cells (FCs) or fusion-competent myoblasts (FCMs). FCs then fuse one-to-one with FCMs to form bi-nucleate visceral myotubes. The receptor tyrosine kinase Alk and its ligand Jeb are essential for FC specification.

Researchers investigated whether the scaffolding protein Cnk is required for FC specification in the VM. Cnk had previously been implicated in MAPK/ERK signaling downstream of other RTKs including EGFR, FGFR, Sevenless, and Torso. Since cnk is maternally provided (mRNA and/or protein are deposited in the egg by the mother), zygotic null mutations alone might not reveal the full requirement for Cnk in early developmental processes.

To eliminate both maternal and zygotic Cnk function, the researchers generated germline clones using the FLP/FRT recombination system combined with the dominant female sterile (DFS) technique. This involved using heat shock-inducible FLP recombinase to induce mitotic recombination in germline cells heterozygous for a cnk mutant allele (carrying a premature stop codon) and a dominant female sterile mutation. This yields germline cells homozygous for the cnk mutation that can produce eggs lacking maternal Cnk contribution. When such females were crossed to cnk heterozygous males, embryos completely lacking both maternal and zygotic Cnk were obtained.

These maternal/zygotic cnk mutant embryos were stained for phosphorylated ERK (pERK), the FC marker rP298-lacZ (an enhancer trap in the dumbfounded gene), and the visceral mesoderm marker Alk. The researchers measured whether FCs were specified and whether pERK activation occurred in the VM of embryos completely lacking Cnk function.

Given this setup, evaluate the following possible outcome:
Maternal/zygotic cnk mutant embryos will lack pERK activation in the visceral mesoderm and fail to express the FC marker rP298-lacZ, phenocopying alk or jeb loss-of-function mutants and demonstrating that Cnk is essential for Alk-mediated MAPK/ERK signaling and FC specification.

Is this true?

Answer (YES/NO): YES